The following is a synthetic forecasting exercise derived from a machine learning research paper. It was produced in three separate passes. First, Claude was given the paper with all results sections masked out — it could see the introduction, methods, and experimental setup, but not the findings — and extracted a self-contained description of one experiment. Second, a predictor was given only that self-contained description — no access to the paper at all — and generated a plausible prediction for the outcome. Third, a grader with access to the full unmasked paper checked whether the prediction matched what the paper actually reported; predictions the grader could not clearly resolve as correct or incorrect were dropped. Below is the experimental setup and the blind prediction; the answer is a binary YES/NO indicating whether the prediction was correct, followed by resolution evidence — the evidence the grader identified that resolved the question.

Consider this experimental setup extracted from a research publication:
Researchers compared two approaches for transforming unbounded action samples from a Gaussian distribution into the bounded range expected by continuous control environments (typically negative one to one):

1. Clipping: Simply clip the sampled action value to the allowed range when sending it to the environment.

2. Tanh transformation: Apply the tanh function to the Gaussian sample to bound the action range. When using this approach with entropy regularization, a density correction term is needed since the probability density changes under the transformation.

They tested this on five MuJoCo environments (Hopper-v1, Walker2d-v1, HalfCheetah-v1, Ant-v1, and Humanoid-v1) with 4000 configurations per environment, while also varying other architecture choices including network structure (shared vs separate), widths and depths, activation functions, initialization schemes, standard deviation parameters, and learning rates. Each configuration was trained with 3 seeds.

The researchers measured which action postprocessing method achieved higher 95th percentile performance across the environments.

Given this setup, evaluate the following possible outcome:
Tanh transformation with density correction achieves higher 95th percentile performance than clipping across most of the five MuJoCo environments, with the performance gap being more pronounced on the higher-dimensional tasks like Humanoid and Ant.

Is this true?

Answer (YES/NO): NO